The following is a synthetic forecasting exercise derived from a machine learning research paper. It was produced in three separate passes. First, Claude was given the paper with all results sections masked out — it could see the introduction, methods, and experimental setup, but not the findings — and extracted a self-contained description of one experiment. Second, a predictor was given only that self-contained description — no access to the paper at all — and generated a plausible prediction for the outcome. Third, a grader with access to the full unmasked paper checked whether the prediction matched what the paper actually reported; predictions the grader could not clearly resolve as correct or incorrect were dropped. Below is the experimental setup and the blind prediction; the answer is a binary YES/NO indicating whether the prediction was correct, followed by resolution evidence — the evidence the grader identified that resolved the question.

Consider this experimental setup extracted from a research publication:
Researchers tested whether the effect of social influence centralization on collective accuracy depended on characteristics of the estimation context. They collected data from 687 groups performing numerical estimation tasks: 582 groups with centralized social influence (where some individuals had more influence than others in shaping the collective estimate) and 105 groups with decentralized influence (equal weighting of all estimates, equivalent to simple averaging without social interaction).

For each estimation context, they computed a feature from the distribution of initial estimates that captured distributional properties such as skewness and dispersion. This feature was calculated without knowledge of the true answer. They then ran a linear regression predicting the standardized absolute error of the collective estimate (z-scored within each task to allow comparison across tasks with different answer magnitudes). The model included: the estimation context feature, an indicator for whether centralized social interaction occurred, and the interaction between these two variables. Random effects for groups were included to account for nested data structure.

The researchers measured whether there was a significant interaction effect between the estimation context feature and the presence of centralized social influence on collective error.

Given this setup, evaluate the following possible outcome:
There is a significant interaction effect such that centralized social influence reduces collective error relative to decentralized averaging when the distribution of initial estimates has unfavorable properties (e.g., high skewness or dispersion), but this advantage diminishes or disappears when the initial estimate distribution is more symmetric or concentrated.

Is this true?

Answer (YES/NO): NO